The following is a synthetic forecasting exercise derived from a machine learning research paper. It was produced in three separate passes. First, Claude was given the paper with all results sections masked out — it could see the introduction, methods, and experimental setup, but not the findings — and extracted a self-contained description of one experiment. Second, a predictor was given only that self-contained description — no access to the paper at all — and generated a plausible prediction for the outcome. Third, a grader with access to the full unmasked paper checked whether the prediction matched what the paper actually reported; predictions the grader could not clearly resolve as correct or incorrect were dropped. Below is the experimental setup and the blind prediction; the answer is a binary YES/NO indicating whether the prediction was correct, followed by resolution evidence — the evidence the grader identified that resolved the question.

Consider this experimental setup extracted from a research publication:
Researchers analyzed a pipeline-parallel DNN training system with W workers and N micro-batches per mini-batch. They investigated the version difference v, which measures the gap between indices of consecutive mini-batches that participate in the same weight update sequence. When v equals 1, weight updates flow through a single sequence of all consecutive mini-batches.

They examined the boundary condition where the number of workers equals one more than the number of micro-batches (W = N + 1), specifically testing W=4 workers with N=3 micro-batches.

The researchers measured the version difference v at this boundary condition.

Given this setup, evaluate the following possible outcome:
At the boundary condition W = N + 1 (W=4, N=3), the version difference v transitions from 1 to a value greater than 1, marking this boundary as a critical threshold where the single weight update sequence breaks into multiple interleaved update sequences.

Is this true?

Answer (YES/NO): NO